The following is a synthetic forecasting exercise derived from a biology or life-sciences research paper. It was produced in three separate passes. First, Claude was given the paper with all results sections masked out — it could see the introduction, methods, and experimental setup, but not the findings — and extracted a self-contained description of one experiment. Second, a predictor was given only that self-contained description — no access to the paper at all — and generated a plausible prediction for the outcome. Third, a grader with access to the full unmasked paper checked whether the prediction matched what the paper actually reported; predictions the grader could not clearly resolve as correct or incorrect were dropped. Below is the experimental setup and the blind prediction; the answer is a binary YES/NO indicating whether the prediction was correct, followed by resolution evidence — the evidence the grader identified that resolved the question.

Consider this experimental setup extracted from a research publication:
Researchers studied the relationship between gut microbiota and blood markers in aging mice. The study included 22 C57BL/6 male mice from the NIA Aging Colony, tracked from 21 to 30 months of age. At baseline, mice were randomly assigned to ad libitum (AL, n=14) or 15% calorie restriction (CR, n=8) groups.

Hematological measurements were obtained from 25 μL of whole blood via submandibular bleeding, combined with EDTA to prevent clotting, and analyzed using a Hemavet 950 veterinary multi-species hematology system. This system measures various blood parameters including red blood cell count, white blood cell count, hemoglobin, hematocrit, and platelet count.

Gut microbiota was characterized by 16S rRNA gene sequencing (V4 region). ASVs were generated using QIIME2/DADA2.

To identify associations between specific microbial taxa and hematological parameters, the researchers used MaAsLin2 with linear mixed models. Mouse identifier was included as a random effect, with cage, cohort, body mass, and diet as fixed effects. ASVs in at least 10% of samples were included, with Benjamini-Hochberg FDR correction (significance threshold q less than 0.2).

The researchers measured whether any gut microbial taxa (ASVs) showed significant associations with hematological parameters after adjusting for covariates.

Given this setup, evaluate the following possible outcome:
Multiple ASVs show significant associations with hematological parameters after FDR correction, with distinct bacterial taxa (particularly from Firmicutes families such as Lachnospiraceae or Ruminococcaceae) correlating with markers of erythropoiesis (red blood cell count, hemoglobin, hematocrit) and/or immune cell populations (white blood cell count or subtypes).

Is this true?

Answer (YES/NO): YES